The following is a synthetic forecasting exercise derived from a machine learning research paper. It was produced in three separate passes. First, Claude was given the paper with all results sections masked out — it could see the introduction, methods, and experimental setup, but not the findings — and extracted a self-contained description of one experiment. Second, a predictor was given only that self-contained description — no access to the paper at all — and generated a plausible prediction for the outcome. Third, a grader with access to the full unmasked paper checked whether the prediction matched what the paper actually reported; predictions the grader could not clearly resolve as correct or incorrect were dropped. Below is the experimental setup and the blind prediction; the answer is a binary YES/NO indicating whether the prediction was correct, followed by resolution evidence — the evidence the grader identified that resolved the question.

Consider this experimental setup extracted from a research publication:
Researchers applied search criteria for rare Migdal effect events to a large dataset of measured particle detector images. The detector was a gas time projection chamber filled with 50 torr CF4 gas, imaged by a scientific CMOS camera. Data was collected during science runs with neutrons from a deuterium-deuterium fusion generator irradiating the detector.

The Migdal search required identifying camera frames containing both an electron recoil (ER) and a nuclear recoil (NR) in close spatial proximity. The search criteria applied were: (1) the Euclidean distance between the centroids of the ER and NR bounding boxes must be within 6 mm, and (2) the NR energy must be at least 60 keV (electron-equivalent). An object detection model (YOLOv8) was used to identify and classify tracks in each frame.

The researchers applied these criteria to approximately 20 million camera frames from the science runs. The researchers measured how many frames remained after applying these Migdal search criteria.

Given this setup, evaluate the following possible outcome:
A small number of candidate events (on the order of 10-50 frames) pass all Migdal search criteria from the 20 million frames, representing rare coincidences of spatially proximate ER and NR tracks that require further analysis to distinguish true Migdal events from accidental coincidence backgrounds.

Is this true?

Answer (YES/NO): NO